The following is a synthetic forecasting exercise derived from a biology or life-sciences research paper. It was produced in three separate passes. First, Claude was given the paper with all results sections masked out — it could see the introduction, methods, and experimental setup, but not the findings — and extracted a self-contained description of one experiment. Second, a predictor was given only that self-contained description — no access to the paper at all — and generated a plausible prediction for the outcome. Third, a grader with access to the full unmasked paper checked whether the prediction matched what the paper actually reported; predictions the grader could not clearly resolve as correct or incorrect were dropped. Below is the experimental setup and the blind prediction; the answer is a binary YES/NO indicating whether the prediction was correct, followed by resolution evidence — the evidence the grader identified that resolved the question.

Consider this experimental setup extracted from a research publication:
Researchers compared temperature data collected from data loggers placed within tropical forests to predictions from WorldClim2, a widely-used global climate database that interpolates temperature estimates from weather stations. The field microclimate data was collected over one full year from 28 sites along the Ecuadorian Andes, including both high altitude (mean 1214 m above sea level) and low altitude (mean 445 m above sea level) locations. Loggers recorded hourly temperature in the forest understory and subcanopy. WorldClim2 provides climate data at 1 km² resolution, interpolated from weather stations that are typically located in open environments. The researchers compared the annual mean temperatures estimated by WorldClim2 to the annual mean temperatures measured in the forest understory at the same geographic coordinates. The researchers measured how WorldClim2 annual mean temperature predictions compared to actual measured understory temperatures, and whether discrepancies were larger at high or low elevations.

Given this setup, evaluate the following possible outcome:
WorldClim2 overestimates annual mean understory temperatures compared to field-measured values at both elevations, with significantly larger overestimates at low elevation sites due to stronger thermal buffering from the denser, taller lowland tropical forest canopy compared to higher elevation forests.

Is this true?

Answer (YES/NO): NO